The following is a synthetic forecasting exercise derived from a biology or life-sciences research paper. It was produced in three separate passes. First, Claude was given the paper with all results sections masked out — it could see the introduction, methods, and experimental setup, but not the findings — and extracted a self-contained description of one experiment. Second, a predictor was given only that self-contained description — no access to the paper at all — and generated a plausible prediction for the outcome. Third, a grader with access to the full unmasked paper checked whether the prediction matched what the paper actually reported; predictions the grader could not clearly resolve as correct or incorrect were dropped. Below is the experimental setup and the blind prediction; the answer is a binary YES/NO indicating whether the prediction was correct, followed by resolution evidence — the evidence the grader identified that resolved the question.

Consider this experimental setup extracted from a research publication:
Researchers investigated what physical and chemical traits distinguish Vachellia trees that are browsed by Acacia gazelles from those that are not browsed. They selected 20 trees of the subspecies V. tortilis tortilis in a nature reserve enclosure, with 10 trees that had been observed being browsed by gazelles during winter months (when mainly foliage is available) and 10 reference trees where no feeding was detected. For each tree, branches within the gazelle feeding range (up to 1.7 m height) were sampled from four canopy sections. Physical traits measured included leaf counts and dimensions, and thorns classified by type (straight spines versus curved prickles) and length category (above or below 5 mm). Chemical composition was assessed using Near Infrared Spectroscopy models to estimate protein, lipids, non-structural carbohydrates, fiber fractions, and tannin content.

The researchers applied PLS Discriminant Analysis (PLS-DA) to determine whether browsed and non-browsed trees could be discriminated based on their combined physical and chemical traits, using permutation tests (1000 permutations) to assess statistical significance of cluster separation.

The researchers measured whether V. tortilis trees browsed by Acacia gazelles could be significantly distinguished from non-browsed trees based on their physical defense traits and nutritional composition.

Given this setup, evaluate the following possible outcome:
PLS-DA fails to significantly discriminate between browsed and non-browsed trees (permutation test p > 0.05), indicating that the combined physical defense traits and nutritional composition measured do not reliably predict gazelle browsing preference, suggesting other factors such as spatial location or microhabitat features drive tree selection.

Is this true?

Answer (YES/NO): NO